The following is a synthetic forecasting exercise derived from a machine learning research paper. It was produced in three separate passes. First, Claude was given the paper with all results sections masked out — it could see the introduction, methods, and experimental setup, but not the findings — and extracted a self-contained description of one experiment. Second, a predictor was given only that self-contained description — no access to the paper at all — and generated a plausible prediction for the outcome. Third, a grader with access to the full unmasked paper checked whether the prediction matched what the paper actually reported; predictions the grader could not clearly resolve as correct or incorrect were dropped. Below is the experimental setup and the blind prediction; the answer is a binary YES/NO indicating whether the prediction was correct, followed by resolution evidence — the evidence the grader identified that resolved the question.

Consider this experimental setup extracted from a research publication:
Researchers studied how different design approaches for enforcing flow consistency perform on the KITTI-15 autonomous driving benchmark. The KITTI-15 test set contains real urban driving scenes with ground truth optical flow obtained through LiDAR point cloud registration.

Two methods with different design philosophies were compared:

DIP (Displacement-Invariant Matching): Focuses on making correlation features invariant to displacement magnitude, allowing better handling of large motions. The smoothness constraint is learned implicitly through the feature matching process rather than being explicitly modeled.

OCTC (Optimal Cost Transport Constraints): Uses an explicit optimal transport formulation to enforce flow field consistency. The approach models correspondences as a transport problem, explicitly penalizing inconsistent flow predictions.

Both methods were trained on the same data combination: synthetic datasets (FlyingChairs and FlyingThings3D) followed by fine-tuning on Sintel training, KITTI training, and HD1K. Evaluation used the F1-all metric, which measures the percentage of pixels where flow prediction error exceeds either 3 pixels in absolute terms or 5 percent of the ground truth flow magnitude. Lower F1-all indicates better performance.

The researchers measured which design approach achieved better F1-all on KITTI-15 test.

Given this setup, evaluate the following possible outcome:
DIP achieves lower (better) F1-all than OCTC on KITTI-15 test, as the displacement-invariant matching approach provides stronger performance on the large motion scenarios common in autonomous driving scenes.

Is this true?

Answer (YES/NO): YES